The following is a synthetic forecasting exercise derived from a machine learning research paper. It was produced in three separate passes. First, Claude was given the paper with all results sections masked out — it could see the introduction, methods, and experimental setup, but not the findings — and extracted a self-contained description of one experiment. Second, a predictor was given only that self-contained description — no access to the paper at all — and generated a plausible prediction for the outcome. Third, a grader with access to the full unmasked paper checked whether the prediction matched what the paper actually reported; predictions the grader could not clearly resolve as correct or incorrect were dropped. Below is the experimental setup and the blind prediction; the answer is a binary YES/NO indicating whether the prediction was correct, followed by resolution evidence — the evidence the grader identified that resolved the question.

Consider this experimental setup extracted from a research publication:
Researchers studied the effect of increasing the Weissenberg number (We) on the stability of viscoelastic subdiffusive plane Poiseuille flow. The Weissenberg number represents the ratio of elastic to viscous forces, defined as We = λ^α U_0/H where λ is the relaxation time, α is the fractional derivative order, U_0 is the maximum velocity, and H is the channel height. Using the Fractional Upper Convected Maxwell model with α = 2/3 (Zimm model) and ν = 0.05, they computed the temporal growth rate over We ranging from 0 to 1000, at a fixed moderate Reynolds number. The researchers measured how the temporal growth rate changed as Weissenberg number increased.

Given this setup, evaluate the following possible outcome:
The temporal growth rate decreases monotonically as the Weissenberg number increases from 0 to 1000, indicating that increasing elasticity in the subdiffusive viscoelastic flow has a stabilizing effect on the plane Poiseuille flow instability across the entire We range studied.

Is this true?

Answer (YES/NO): NO